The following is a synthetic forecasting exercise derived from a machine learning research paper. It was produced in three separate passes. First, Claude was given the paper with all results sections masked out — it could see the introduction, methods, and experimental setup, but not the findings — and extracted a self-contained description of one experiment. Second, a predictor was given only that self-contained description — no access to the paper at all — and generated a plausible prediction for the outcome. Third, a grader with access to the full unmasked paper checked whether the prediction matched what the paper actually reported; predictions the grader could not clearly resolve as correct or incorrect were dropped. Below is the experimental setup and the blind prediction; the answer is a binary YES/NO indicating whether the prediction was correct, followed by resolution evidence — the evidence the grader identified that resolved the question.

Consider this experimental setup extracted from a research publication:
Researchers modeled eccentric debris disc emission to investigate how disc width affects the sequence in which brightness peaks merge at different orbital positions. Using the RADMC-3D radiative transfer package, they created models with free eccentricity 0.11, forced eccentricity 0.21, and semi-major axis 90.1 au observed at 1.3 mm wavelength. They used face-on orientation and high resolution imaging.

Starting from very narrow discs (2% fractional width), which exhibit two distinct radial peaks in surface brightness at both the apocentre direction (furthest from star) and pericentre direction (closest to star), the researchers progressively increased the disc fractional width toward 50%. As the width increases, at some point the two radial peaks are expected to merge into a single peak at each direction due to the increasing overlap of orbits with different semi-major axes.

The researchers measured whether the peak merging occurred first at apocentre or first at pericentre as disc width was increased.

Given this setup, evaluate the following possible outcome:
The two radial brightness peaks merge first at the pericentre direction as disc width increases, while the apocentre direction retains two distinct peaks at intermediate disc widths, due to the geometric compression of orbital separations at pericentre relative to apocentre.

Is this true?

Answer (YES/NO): NO